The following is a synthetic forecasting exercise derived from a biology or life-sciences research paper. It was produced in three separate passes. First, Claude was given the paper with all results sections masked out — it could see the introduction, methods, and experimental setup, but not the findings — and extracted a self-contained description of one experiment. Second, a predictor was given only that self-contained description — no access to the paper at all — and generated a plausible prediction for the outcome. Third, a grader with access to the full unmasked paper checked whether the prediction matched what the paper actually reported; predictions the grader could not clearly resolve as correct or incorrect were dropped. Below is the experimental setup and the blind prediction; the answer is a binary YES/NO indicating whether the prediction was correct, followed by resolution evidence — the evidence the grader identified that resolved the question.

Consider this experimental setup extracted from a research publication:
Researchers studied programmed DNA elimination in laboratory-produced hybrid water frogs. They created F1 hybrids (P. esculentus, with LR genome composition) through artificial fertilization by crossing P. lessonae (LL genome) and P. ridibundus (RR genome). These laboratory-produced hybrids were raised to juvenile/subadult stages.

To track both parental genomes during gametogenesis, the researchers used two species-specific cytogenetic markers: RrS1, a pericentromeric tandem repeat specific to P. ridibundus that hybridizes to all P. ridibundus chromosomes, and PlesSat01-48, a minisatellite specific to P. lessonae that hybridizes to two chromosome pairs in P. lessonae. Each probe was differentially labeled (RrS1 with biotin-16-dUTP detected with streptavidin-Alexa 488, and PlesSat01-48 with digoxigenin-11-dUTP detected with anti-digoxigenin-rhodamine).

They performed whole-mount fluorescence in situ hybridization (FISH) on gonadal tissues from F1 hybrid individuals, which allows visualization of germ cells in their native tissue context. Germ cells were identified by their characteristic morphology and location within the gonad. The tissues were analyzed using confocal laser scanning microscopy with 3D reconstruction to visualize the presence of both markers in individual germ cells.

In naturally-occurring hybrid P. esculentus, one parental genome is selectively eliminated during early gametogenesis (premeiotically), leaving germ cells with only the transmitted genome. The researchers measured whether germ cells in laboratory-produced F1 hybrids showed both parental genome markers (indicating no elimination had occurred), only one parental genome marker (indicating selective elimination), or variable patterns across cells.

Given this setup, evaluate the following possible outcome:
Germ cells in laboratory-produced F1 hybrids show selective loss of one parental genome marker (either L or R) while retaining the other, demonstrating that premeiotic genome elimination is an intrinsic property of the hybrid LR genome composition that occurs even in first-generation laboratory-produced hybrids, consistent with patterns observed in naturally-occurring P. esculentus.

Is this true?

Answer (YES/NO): YES